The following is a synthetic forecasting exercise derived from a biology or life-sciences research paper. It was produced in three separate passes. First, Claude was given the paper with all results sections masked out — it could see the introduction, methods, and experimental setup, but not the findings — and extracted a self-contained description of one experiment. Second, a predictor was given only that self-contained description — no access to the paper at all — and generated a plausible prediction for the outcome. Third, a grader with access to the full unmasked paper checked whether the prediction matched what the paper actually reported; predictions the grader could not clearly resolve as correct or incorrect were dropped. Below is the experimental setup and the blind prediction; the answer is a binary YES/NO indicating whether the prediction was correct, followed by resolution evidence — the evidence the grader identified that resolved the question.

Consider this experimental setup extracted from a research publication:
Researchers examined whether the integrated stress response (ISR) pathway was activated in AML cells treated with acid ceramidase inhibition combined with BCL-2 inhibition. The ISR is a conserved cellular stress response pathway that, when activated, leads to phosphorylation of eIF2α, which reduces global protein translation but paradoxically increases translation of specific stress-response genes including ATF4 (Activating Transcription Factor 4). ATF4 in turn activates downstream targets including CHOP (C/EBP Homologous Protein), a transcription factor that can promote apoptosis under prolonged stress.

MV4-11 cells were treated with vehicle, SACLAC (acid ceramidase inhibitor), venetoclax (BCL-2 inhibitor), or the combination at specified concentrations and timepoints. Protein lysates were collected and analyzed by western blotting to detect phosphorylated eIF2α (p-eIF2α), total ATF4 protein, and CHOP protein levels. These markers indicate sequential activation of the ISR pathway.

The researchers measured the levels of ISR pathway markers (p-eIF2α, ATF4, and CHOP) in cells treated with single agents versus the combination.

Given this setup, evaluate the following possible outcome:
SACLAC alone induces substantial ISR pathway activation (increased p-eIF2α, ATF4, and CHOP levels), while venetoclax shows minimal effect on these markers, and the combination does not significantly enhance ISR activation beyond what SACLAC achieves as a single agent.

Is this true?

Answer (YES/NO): NO